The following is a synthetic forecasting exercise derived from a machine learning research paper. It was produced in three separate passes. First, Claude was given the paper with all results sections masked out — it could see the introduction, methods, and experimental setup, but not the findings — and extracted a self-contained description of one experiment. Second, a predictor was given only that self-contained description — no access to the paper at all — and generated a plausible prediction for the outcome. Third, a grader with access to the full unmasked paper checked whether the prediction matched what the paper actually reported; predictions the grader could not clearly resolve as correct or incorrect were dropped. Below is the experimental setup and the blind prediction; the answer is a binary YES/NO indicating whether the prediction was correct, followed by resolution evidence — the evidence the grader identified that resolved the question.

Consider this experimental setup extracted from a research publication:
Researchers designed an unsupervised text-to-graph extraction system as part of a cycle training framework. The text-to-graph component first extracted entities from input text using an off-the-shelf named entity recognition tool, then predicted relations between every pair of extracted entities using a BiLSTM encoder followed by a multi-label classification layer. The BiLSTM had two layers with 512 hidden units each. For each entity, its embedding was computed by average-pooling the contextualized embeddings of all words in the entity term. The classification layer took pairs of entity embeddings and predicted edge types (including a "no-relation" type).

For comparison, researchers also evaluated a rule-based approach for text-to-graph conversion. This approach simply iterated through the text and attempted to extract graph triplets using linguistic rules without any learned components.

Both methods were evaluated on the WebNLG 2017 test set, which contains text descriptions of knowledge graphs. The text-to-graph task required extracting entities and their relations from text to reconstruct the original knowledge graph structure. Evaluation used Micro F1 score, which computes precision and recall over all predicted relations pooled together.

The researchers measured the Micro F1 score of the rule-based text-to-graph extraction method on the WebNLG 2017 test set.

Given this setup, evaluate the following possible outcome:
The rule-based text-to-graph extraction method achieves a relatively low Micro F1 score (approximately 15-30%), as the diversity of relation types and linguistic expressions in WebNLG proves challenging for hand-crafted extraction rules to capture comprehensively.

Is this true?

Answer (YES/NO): NO